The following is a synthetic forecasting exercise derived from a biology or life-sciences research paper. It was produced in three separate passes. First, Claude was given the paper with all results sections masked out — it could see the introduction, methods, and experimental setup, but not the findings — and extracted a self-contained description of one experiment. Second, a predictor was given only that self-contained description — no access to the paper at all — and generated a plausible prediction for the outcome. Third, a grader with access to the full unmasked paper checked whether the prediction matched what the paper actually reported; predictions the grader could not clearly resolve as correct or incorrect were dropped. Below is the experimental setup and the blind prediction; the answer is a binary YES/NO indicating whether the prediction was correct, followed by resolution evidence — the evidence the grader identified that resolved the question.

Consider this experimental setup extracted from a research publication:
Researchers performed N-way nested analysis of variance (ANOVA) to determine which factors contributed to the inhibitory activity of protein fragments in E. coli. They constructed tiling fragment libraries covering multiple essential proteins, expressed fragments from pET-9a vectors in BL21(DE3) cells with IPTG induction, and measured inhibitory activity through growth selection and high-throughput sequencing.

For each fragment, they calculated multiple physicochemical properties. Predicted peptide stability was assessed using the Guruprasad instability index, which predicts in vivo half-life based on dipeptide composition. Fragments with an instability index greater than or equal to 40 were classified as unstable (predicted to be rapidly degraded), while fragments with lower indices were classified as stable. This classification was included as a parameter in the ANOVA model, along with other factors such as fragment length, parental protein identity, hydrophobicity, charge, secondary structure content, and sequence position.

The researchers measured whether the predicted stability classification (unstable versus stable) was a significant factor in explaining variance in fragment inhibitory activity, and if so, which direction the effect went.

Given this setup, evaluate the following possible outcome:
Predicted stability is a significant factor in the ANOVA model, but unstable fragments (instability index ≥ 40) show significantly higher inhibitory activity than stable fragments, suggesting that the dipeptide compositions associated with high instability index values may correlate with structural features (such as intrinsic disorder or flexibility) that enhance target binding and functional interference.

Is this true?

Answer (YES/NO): NO